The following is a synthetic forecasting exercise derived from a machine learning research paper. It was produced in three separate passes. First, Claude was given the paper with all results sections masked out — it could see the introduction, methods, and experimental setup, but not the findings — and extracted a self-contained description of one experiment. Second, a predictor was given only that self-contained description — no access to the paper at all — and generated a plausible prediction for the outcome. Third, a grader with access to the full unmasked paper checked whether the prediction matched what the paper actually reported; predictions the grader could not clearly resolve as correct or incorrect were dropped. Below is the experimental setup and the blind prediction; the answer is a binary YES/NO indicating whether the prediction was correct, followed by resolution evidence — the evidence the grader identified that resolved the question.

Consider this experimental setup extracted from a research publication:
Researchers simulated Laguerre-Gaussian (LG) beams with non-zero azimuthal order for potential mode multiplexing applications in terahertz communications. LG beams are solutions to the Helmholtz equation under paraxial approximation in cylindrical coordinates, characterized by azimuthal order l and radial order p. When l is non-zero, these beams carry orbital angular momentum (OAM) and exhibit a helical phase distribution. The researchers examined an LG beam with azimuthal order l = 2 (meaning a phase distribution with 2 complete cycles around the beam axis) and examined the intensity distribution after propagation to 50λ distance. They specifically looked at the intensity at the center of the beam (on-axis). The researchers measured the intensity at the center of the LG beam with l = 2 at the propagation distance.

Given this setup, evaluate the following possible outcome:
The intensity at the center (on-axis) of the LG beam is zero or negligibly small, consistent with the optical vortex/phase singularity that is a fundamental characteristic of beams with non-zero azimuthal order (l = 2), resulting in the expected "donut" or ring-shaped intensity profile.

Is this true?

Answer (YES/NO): YES